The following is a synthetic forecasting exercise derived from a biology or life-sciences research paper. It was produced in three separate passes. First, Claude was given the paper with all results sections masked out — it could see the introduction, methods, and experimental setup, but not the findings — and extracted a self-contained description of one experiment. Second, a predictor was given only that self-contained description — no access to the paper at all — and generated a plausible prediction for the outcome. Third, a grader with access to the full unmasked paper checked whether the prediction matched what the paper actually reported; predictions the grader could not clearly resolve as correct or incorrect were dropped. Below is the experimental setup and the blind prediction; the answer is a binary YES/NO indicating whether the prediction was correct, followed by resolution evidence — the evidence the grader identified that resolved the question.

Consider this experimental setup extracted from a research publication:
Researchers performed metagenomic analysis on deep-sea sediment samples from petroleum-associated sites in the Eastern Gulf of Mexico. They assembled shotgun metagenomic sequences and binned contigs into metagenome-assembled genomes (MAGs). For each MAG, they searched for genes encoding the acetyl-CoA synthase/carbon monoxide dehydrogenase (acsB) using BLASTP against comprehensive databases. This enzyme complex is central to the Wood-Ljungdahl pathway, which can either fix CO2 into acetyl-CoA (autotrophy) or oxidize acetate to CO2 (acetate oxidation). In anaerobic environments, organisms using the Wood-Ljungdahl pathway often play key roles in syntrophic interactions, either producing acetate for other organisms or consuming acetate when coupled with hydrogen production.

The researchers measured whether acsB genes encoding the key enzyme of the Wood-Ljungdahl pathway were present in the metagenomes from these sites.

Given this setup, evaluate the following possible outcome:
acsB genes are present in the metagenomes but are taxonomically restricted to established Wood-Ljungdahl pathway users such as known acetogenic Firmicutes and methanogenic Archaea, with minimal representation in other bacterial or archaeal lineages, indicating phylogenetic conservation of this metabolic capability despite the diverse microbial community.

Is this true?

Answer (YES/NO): NO